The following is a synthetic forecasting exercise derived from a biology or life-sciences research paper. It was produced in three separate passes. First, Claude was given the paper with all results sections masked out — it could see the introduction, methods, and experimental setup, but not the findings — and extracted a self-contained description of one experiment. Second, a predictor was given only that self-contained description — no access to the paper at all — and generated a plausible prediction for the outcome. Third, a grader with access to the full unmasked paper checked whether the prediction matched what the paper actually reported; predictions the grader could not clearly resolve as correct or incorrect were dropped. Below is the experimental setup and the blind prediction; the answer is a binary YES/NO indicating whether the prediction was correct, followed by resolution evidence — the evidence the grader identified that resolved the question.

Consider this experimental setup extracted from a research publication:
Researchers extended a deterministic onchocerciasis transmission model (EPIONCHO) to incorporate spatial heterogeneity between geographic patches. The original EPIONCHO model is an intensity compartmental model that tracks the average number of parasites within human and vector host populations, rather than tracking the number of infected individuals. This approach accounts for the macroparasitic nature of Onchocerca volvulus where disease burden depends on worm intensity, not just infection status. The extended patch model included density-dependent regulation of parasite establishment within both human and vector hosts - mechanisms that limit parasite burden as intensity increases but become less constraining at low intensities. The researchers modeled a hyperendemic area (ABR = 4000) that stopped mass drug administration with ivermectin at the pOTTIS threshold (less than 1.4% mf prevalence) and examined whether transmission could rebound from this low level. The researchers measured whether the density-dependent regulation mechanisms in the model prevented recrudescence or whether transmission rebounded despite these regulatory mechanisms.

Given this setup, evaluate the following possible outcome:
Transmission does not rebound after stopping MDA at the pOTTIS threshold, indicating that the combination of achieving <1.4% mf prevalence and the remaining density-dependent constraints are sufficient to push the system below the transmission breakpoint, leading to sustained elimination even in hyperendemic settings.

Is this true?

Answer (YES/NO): NO